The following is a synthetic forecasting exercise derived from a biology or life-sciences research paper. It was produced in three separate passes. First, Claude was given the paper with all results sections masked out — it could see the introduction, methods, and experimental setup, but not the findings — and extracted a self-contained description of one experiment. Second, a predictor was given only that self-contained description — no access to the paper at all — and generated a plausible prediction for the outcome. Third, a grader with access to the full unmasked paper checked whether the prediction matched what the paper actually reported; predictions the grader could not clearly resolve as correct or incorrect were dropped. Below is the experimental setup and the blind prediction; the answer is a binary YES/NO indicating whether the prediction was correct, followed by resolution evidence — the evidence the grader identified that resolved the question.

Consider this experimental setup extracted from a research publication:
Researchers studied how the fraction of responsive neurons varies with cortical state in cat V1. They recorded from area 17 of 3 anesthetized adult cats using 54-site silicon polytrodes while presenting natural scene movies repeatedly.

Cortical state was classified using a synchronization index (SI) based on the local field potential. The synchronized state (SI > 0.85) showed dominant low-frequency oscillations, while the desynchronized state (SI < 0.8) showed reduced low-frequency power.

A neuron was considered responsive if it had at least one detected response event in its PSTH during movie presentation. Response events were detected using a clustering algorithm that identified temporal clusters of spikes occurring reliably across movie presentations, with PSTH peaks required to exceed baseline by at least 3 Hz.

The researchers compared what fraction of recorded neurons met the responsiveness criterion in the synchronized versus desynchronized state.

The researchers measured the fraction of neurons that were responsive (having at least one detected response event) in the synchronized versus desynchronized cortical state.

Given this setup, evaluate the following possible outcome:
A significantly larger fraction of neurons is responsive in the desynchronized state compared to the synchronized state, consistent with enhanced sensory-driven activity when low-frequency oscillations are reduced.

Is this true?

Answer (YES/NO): NO